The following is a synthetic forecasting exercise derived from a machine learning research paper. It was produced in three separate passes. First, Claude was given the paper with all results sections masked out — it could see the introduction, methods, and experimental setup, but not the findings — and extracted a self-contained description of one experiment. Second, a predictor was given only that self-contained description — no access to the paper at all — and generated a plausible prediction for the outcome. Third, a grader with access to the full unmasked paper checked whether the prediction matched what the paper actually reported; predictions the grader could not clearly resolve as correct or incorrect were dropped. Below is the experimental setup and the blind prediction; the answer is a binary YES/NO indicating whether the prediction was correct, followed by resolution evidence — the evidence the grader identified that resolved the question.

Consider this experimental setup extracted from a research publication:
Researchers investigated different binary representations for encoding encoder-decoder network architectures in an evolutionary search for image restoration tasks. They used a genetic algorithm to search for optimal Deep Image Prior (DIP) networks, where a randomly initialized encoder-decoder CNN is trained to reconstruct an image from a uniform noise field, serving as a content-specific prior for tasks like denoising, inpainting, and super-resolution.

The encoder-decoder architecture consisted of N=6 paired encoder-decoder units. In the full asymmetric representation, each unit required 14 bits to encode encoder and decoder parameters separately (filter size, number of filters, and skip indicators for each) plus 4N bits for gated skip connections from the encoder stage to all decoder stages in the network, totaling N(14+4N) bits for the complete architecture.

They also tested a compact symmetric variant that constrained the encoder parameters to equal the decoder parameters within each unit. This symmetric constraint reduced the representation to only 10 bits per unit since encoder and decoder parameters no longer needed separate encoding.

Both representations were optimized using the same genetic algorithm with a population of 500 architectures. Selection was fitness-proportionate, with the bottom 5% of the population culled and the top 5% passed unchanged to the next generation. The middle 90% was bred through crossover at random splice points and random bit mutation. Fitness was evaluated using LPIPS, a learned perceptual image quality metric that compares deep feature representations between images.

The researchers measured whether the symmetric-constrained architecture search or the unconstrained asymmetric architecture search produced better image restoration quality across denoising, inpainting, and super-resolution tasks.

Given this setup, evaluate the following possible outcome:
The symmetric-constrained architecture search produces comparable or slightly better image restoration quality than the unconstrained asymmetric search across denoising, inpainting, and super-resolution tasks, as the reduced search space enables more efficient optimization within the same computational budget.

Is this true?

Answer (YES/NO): NO